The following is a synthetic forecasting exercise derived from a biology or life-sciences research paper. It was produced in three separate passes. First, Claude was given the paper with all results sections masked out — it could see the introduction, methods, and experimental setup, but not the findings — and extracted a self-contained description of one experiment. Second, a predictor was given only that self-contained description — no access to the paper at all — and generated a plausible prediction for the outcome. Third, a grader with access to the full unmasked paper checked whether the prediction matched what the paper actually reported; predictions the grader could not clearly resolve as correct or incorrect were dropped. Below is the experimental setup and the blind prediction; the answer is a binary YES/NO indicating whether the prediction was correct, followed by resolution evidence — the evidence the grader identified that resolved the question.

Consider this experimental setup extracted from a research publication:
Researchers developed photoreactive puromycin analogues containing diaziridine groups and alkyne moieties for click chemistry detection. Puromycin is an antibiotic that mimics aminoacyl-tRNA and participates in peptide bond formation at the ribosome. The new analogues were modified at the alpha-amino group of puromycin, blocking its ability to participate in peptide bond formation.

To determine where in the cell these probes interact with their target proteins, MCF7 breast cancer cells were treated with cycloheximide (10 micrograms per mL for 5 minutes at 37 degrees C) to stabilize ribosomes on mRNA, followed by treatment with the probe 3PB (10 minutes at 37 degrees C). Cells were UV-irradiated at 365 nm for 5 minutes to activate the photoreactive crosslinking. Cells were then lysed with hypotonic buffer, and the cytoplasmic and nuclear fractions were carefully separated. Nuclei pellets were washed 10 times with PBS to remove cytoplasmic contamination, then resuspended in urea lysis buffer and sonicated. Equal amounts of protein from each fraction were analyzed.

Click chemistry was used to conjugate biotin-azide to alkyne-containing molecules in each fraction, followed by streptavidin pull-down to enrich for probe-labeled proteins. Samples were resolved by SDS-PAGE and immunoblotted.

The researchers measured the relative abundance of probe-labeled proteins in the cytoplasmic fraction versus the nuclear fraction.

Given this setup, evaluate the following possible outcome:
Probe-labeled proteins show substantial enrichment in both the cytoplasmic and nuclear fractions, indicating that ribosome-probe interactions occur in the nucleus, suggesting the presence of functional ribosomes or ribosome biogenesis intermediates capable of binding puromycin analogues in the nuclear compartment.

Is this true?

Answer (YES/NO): NO